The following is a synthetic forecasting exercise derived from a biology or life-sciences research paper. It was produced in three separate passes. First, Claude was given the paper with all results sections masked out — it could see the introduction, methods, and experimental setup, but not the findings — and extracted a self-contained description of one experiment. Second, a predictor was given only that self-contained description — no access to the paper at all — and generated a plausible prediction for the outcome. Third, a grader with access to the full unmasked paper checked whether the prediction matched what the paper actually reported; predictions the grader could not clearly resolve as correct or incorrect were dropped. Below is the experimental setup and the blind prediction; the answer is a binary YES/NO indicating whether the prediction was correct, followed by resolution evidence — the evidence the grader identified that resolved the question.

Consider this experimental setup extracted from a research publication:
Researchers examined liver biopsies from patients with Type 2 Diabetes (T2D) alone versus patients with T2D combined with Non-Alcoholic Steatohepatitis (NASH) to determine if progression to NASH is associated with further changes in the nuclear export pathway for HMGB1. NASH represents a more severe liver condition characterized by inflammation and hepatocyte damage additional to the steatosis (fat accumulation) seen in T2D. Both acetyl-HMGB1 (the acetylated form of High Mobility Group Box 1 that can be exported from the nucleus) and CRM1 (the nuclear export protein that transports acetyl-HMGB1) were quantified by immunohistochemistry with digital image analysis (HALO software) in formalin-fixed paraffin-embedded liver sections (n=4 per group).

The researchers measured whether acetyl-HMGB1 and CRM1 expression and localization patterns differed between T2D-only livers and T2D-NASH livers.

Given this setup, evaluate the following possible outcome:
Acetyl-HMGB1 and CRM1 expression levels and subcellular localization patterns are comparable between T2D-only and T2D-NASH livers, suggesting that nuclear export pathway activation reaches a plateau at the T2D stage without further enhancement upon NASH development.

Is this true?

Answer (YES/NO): NO